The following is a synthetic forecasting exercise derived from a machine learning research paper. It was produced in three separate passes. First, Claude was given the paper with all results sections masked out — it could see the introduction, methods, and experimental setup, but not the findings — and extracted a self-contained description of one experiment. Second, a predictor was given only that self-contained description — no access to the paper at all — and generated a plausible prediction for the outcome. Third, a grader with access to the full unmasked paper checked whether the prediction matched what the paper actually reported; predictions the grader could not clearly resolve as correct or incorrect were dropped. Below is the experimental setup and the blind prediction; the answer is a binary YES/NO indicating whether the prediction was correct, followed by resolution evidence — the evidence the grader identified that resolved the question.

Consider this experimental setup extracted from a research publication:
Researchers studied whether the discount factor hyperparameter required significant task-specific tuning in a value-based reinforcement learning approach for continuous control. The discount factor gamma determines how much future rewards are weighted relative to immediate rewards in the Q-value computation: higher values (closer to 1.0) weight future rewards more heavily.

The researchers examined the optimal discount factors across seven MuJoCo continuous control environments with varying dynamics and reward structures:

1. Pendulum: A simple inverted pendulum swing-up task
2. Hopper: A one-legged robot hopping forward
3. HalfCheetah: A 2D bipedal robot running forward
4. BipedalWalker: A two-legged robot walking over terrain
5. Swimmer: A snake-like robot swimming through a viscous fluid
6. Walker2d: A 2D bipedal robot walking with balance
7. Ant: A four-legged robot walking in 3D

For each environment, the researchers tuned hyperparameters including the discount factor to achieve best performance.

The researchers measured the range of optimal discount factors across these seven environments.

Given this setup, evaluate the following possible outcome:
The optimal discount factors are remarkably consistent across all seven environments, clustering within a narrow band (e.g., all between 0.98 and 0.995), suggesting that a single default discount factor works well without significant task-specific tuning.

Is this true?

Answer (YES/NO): NO